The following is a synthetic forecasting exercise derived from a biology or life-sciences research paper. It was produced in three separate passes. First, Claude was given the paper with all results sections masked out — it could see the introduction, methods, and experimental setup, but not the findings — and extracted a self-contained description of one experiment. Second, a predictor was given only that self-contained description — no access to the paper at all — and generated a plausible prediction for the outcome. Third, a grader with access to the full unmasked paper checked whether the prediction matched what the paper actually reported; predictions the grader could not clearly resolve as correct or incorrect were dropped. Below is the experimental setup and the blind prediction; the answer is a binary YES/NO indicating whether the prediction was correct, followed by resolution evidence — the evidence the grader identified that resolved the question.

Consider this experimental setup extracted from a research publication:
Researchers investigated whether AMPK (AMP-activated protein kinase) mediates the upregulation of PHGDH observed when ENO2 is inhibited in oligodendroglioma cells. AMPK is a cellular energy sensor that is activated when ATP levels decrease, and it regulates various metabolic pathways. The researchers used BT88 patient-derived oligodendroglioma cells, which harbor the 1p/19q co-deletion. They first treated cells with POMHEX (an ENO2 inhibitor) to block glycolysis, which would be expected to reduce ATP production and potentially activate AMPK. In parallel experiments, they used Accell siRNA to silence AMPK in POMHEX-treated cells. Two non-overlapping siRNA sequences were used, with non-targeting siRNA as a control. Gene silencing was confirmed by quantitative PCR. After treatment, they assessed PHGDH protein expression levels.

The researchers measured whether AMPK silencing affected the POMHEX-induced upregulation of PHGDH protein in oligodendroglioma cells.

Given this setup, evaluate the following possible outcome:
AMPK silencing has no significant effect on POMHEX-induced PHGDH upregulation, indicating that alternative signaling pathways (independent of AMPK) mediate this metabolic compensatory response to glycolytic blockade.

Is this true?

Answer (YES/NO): NO